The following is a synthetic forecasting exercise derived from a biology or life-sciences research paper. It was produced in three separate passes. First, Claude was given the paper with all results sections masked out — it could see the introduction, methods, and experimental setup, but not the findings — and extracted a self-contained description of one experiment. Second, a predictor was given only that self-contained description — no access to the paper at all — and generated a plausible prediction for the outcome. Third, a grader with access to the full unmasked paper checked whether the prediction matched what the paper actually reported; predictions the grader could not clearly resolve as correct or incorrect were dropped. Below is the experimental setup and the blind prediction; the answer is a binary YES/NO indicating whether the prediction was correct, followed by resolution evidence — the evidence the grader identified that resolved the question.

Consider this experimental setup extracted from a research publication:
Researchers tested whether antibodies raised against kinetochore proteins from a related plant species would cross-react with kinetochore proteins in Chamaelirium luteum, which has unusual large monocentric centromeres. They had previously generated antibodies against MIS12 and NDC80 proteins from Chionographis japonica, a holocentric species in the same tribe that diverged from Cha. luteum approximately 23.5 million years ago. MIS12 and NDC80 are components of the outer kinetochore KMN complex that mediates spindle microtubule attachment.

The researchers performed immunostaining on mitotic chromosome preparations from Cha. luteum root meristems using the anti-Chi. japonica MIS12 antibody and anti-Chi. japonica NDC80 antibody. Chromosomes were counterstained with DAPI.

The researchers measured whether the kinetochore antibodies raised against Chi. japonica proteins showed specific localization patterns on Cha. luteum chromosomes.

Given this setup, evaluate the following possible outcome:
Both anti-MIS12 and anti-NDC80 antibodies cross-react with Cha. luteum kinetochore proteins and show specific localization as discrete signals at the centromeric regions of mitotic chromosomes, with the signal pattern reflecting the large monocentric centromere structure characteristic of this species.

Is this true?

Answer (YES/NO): NO